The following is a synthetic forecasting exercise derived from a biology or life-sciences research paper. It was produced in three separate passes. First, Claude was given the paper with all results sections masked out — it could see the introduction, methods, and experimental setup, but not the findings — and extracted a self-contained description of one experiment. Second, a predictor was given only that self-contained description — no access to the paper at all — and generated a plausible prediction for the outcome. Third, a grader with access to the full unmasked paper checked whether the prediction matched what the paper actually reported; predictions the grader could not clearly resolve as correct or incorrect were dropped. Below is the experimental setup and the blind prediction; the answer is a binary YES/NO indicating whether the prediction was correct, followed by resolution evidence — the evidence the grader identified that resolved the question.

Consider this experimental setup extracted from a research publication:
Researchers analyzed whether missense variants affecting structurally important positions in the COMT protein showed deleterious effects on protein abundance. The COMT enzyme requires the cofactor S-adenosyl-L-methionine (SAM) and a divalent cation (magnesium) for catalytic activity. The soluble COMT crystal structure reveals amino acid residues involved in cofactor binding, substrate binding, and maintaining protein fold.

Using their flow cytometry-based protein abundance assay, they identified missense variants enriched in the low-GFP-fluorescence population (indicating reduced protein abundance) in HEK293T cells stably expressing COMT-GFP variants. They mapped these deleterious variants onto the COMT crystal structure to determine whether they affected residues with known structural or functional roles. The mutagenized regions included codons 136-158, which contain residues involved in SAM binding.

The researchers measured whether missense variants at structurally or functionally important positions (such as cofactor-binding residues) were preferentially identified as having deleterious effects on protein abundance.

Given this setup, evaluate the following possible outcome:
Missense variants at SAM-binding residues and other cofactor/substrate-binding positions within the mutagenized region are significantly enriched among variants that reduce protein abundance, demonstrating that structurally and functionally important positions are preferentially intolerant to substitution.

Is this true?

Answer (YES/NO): NO